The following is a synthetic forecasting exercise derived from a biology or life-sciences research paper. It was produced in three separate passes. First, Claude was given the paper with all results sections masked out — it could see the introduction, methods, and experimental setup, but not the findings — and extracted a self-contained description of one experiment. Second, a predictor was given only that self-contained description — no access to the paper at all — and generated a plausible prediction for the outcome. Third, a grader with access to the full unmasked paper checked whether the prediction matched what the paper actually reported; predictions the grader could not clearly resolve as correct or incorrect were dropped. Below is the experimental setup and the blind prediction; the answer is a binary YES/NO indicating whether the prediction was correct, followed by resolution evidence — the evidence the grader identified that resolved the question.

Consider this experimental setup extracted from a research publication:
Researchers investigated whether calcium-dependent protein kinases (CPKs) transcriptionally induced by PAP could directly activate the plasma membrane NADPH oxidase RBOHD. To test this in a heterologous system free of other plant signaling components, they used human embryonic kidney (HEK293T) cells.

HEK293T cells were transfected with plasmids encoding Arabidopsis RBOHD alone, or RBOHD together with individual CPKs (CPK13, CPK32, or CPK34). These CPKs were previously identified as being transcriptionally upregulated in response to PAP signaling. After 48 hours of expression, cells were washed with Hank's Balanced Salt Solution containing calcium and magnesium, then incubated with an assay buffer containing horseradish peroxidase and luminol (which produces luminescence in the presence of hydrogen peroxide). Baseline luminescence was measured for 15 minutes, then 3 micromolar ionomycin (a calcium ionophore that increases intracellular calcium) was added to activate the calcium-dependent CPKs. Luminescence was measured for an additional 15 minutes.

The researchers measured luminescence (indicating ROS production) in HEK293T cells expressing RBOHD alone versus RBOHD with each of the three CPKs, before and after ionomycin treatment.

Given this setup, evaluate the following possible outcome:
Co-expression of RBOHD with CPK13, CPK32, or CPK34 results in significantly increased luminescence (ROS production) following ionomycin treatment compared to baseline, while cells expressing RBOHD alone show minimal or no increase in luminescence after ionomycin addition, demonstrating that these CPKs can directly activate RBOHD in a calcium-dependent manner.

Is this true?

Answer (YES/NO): NO